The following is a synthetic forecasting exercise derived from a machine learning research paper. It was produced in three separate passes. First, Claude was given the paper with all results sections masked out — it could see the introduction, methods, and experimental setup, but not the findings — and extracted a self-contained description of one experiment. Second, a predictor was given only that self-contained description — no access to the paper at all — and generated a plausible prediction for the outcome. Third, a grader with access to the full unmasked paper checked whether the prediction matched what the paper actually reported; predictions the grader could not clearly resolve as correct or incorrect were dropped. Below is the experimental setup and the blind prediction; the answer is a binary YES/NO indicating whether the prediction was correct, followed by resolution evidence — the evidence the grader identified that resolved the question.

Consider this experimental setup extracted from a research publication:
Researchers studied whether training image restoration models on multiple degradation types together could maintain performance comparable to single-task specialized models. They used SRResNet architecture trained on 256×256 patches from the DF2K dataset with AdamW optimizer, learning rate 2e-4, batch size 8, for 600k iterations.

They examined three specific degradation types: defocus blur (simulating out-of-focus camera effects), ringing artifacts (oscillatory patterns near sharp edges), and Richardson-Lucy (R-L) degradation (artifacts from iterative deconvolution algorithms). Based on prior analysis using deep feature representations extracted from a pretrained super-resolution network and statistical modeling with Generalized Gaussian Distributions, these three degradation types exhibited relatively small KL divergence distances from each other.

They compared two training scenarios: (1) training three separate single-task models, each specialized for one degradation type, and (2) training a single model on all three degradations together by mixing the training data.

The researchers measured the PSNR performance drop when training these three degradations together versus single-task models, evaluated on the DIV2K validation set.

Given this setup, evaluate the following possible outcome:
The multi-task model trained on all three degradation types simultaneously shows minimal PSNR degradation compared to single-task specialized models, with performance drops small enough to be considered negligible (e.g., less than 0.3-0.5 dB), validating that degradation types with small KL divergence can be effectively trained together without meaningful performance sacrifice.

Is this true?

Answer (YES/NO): YES